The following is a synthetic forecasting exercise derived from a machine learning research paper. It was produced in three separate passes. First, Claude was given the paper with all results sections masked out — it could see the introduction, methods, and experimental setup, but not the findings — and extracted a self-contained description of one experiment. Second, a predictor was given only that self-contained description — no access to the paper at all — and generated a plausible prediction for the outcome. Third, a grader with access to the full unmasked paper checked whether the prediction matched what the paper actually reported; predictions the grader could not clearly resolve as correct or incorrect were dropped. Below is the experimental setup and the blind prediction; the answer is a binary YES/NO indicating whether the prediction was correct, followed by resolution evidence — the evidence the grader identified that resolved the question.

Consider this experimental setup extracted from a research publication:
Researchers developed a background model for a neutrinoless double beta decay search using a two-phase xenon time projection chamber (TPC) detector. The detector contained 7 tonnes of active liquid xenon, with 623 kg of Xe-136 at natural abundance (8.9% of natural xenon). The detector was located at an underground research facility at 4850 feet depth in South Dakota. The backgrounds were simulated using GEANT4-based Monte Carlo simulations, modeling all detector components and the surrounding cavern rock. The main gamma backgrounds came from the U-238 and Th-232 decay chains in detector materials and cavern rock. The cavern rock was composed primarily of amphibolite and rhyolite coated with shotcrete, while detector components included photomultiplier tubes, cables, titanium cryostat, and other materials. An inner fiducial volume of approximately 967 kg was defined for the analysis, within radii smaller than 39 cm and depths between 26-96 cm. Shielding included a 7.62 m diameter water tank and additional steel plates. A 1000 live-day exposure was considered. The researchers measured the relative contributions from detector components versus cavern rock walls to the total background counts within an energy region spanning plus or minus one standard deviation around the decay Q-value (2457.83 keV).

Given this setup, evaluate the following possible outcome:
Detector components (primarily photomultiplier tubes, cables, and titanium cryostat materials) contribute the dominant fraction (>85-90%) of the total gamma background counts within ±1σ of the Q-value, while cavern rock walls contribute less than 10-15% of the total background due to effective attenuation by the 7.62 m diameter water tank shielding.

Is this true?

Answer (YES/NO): NO